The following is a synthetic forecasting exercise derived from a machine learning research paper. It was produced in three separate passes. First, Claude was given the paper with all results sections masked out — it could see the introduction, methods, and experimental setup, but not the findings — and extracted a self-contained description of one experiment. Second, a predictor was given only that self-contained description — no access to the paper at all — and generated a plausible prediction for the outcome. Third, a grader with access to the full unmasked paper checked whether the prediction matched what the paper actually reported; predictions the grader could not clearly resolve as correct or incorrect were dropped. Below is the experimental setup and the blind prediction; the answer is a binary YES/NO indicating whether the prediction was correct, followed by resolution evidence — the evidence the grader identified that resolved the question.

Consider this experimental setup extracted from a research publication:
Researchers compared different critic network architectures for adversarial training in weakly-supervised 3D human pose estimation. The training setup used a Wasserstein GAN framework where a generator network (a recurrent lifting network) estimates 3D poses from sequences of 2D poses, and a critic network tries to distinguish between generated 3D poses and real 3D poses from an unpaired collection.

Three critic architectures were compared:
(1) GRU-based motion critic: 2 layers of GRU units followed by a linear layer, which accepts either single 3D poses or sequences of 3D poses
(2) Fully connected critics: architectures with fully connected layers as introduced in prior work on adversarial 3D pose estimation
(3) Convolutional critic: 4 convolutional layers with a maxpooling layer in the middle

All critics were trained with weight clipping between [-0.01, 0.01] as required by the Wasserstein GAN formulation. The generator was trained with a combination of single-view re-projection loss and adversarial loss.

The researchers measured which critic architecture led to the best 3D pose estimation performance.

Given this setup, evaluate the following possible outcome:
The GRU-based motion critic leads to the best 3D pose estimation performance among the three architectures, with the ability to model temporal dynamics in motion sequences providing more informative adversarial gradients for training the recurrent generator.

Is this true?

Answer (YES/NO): YES